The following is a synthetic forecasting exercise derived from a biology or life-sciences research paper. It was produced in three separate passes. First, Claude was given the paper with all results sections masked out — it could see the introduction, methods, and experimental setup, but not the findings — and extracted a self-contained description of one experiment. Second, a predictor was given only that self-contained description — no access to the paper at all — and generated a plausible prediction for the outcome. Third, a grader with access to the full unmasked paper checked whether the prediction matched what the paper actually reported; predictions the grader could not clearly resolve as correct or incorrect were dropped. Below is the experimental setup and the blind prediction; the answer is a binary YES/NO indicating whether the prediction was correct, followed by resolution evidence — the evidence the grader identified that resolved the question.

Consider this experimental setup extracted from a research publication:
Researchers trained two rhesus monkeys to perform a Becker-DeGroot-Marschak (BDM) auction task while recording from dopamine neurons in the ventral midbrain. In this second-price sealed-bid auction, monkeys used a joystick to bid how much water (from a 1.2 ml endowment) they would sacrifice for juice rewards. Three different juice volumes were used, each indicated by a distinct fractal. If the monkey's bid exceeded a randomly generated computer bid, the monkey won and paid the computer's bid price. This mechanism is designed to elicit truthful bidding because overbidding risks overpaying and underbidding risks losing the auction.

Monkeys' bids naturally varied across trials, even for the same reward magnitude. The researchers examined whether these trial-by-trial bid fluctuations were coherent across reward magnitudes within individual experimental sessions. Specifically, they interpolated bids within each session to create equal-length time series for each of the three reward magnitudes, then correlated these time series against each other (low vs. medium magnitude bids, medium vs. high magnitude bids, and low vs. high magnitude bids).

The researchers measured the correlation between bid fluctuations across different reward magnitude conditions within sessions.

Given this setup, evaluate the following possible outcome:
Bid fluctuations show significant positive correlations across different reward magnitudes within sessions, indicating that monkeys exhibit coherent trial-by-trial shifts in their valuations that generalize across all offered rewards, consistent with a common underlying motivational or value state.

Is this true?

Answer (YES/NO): YES